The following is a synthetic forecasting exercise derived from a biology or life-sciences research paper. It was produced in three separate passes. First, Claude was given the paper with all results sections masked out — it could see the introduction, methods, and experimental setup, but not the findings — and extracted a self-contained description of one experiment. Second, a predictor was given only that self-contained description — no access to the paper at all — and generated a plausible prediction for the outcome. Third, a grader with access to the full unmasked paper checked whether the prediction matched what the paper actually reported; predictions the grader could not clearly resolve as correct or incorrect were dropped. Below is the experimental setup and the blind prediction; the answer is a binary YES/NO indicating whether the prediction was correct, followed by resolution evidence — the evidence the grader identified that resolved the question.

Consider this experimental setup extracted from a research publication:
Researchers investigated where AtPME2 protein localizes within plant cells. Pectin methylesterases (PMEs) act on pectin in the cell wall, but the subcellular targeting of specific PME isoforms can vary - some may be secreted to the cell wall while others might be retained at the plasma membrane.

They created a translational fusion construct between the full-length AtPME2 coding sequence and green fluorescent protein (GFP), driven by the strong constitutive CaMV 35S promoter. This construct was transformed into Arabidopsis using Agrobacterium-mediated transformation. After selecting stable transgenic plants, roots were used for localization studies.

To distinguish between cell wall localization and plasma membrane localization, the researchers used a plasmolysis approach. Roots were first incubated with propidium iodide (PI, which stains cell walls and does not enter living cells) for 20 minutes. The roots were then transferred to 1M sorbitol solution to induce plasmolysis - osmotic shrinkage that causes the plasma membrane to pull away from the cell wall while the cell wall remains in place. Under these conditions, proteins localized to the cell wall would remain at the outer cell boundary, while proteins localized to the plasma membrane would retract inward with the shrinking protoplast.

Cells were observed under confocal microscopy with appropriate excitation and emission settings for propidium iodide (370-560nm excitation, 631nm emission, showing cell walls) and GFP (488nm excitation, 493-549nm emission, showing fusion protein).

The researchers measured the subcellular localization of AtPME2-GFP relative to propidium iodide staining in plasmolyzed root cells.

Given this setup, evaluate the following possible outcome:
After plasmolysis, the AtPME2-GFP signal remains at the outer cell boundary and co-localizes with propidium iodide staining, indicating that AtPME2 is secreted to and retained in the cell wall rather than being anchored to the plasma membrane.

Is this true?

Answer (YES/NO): NO